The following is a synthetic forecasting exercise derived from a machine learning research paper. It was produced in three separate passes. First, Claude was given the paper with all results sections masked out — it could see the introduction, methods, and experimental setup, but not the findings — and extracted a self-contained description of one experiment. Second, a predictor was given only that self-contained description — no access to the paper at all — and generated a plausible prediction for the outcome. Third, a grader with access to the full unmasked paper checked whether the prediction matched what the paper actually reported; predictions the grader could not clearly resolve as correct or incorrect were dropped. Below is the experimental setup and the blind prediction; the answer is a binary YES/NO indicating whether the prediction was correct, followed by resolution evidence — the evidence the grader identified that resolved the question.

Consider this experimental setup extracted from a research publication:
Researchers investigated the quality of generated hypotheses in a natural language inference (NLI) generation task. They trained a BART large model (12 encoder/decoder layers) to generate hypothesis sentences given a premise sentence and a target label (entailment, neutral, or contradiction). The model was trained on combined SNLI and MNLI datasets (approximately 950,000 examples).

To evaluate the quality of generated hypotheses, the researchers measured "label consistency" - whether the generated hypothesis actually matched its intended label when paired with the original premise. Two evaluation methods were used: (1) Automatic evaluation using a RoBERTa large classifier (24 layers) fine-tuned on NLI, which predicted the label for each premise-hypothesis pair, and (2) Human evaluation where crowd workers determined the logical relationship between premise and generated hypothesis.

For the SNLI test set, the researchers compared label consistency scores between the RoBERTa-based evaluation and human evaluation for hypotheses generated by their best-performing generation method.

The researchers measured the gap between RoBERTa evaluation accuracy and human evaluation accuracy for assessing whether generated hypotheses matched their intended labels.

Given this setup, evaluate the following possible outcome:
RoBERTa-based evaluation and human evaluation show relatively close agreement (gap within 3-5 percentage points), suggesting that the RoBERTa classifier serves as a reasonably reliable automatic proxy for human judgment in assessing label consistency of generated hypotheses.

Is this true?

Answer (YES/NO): NO